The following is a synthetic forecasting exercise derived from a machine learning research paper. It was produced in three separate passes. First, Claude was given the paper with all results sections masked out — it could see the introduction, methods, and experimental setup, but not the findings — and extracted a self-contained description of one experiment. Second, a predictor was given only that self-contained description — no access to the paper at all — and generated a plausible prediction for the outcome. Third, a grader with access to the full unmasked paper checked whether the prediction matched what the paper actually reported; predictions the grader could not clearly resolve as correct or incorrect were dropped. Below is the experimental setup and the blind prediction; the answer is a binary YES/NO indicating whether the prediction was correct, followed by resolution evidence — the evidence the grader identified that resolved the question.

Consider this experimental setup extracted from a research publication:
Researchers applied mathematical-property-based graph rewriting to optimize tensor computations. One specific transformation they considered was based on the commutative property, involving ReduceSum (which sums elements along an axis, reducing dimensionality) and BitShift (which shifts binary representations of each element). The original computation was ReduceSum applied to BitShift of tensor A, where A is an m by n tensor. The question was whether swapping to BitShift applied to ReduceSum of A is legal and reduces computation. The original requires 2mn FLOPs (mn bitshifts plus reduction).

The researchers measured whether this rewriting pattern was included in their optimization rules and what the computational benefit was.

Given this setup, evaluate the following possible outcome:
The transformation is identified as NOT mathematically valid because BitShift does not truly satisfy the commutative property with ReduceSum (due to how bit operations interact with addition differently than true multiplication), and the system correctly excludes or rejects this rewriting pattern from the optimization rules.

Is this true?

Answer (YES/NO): NO